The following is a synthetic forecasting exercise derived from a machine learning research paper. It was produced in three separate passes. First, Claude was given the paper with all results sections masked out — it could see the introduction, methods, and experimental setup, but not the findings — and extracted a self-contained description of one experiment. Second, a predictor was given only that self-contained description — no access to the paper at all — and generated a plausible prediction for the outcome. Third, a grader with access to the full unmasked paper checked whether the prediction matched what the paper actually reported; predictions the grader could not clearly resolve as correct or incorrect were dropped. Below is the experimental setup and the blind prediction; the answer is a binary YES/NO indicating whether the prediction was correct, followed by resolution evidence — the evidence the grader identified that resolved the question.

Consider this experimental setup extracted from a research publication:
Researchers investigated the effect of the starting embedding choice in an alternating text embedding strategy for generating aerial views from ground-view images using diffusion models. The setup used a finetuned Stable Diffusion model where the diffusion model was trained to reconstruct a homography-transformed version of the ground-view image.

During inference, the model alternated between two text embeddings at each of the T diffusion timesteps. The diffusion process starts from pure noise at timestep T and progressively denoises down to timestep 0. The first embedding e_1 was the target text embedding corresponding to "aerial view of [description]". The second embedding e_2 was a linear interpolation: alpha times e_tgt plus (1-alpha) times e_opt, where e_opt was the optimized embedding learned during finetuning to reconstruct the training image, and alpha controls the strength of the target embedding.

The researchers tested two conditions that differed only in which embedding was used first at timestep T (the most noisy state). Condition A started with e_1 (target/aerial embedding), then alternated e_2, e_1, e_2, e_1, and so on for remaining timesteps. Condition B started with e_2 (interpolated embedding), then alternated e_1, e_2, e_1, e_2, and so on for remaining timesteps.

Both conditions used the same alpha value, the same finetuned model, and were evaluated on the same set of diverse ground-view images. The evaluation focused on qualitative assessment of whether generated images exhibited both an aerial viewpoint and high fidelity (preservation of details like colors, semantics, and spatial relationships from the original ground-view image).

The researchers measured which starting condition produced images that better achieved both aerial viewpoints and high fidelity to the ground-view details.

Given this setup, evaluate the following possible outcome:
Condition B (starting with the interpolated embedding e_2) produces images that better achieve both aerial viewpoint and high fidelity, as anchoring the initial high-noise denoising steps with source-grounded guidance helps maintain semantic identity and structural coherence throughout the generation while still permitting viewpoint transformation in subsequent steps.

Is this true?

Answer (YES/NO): NO